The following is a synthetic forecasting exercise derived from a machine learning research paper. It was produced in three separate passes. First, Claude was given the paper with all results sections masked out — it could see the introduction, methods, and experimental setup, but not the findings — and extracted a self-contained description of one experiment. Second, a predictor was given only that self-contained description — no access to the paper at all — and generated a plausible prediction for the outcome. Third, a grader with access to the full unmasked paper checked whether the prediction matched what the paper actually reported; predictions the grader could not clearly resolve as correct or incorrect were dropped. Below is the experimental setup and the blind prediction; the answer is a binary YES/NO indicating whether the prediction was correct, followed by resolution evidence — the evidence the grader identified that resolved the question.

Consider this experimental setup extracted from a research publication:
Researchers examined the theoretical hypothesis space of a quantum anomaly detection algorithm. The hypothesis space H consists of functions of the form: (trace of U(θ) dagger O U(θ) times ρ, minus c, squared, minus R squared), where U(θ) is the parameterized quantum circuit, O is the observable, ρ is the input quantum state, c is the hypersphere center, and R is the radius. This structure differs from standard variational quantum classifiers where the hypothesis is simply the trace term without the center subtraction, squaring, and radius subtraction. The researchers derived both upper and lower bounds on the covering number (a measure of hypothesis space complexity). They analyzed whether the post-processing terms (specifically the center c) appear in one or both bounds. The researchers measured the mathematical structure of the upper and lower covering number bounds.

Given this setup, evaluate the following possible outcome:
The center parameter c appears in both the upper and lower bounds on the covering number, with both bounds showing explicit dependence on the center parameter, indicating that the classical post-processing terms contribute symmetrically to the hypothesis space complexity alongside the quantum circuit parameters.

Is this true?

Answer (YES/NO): NO